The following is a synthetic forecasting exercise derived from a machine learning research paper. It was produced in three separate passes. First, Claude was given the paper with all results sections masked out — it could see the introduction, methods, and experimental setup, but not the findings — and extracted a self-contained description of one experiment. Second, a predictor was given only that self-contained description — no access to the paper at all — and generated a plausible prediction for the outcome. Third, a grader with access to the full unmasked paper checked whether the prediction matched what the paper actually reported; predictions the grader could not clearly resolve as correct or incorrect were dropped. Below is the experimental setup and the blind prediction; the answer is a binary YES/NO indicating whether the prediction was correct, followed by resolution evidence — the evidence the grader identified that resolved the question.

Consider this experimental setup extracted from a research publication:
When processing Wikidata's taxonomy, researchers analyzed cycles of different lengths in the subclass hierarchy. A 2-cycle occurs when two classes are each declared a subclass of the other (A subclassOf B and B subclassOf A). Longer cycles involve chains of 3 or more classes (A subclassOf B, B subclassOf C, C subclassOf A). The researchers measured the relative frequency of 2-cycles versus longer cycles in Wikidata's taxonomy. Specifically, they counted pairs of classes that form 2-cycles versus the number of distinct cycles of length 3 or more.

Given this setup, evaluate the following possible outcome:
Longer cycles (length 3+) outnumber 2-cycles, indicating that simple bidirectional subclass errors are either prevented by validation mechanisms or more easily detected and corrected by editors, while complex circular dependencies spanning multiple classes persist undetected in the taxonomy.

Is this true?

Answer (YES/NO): NO